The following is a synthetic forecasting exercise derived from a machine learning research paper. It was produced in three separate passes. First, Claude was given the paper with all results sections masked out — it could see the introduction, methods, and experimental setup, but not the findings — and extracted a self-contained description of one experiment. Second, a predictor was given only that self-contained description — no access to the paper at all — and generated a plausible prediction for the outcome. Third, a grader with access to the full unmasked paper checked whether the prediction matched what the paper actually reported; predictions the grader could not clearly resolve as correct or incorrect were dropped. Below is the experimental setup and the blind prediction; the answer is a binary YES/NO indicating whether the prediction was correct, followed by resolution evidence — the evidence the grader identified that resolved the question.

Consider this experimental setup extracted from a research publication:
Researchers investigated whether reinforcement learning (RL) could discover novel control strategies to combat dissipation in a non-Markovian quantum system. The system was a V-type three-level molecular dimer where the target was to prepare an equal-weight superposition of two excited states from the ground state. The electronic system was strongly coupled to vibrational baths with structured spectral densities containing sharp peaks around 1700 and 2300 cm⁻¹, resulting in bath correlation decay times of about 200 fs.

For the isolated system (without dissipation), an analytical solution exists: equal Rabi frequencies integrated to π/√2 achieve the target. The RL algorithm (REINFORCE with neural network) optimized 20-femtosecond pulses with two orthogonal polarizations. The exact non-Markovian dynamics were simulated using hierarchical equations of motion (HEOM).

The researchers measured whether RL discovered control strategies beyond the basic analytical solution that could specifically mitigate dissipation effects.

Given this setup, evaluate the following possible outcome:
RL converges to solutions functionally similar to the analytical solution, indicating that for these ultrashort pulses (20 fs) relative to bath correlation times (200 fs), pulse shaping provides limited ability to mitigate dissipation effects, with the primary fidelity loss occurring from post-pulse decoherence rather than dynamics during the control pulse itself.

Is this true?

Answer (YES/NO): NO